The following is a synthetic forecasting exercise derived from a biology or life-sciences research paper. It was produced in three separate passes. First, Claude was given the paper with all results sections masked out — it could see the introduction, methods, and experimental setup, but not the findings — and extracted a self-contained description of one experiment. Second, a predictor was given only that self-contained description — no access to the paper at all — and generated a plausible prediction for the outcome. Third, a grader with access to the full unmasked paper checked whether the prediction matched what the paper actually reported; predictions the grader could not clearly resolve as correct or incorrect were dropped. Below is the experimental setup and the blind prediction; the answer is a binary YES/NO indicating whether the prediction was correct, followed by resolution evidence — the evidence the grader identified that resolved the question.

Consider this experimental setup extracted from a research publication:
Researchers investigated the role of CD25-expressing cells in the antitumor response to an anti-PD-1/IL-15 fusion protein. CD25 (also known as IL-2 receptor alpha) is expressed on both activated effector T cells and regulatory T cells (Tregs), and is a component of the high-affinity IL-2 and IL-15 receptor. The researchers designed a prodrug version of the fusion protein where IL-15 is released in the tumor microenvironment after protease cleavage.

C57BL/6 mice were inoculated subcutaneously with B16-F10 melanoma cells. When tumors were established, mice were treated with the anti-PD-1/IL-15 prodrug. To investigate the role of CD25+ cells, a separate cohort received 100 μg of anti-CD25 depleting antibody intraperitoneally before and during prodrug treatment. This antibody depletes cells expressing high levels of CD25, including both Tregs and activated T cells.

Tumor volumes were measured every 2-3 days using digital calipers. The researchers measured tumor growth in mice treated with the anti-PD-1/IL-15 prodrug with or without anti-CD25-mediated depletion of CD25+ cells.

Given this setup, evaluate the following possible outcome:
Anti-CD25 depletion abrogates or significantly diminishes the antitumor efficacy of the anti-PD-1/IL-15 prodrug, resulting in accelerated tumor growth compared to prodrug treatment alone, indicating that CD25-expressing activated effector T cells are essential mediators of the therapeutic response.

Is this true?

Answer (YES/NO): YES